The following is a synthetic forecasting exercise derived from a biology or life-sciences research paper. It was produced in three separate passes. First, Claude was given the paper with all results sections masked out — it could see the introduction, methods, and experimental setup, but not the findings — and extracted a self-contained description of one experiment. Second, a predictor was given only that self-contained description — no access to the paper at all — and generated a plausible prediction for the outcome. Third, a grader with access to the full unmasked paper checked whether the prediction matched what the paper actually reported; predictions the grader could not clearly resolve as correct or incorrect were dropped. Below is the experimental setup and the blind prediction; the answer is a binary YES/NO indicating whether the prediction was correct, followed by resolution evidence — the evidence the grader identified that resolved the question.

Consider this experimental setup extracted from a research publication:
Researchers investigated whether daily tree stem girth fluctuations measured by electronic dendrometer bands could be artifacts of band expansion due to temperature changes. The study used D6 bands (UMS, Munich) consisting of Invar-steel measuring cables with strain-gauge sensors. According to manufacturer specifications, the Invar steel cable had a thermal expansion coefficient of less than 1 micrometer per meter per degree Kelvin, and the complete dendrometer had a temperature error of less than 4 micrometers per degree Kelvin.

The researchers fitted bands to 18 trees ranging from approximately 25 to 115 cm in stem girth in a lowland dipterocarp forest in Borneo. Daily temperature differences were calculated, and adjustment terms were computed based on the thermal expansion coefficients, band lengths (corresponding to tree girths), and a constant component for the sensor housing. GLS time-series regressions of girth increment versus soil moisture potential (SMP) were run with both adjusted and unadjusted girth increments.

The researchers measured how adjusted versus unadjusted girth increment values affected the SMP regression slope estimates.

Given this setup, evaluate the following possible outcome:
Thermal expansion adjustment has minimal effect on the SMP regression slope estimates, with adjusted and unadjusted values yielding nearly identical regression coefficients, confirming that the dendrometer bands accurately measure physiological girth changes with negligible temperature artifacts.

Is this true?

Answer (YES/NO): YES